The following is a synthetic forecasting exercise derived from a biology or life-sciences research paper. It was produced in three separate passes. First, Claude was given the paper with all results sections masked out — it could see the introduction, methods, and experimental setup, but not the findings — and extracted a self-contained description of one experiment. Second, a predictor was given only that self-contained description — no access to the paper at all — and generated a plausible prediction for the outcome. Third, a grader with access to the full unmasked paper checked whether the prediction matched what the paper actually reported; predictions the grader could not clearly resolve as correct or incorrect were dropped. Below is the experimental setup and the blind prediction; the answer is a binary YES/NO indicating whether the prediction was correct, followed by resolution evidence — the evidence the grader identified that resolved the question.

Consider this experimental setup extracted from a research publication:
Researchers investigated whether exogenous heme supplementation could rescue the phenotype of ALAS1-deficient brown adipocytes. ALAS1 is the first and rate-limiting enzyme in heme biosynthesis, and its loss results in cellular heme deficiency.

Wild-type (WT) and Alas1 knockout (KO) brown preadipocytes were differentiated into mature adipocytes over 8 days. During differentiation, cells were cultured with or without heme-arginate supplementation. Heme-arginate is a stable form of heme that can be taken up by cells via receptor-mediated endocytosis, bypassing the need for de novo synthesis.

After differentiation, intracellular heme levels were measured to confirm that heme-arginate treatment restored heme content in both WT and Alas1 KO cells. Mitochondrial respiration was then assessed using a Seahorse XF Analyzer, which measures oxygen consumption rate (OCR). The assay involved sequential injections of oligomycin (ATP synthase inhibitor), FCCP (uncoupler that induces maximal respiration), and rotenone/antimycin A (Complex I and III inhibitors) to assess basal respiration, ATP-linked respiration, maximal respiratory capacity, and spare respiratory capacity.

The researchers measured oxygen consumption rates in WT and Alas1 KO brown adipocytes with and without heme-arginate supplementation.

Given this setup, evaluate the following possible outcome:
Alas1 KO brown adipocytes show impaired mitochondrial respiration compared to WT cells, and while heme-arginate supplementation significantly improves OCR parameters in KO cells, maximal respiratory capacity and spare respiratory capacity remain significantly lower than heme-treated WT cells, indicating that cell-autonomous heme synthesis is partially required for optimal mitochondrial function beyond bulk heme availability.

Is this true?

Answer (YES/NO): NO